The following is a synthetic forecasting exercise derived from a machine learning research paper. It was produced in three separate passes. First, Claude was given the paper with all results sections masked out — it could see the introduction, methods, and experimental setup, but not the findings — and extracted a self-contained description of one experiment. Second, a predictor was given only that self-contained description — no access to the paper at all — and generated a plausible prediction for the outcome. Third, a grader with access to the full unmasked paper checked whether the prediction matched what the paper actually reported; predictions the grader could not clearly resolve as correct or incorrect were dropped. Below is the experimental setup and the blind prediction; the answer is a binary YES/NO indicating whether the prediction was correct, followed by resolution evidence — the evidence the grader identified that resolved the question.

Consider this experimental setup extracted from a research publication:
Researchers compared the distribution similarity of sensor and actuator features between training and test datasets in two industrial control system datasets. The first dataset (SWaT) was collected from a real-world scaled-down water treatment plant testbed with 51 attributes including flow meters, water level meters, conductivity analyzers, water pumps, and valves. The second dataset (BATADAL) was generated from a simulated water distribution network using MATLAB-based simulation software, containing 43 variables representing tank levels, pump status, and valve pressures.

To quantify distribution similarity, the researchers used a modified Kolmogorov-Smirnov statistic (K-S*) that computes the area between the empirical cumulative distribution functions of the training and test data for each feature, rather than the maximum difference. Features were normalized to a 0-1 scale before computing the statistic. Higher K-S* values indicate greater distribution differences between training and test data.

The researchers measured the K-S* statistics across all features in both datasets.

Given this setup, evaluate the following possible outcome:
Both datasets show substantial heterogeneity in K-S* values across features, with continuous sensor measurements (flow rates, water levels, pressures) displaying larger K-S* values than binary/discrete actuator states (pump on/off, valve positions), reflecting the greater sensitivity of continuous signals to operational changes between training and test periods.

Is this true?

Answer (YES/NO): NO